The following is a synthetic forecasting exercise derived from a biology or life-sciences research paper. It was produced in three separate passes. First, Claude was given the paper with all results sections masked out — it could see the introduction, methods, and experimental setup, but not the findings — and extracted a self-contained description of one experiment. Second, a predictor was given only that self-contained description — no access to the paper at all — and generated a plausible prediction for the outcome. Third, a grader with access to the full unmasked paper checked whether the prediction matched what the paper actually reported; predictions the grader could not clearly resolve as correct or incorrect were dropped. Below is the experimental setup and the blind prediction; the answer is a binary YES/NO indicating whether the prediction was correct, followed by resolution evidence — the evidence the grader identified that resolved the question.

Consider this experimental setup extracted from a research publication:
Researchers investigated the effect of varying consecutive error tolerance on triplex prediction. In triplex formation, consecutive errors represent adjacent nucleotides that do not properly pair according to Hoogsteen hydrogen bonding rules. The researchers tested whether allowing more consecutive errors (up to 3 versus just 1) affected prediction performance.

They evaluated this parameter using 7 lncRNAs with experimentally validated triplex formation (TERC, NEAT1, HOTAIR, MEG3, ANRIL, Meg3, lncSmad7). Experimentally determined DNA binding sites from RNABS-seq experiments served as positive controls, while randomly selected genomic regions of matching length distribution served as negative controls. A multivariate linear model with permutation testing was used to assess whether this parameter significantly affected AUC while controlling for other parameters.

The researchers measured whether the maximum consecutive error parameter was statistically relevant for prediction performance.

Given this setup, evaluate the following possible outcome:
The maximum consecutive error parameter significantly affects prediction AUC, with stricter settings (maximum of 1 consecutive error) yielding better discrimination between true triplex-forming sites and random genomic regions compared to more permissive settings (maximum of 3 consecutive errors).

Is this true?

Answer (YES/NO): NO